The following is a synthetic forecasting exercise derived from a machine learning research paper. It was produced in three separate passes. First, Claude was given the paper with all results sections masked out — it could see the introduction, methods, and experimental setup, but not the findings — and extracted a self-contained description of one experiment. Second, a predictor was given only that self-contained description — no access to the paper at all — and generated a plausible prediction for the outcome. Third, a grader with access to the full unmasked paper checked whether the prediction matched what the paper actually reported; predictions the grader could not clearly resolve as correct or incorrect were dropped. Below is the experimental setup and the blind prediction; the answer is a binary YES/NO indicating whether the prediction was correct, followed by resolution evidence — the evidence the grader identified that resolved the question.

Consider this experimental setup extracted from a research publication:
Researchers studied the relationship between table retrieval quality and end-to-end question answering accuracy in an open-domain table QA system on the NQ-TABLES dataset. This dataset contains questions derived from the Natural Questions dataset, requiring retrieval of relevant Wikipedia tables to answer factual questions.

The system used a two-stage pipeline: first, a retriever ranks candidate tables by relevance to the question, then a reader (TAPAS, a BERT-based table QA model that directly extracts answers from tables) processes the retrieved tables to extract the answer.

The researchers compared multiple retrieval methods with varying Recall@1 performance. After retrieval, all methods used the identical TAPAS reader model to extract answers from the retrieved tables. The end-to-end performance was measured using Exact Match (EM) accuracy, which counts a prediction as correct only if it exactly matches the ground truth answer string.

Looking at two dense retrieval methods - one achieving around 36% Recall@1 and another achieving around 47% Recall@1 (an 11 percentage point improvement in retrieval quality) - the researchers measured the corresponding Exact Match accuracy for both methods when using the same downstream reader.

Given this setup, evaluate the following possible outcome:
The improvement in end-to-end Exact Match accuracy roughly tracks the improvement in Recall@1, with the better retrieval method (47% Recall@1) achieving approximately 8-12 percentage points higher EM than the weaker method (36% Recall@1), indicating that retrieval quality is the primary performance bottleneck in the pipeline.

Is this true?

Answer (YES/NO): NO